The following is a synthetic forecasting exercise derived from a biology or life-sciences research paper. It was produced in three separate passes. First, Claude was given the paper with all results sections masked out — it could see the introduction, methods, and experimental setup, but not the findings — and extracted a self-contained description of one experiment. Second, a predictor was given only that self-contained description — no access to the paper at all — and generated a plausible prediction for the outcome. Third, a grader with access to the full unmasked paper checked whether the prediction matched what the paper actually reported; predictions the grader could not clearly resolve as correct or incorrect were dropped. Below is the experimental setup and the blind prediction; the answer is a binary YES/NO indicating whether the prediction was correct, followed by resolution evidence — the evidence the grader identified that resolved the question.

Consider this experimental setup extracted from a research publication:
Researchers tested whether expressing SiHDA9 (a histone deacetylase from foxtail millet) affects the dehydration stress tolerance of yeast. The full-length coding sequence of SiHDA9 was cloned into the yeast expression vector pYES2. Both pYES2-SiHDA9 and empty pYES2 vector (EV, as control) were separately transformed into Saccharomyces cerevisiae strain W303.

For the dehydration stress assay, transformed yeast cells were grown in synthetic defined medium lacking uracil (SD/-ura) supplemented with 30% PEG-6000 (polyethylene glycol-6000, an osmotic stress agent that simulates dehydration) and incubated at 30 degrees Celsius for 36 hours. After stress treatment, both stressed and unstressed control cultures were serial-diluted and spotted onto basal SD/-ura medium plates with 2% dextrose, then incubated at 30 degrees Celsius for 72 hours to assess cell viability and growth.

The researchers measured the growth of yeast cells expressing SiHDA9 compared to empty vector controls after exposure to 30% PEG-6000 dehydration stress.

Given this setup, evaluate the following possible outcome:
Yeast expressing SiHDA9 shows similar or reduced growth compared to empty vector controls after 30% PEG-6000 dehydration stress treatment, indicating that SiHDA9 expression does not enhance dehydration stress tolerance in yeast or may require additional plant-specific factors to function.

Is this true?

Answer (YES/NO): YES